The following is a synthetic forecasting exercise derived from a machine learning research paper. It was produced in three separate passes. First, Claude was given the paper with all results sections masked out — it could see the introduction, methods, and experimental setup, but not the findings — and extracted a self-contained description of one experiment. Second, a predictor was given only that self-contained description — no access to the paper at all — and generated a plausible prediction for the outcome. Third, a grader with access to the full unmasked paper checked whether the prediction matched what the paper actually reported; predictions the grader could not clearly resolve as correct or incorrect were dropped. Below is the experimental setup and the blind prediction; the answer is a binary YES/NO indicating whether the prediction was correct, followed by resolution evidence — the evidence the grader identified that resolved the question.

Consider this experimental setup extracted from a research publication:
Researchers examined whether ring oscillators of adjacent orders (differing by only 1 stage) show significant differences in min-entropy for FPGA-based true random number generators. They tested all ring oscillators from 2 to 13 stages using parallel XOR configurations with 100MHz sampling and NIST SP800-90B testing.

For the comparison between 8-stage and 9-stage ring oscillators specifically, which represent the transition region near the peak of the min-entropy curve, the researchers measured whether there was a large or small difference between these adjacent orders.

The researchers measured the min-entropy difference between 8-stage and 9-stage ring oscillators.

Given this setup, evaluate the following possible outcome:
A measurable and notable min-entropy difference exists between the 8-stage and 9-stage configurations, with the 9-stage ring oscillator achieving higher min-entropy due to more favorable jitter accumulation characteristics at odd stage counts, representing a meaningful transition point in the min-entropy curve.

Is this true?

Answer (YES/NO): NO